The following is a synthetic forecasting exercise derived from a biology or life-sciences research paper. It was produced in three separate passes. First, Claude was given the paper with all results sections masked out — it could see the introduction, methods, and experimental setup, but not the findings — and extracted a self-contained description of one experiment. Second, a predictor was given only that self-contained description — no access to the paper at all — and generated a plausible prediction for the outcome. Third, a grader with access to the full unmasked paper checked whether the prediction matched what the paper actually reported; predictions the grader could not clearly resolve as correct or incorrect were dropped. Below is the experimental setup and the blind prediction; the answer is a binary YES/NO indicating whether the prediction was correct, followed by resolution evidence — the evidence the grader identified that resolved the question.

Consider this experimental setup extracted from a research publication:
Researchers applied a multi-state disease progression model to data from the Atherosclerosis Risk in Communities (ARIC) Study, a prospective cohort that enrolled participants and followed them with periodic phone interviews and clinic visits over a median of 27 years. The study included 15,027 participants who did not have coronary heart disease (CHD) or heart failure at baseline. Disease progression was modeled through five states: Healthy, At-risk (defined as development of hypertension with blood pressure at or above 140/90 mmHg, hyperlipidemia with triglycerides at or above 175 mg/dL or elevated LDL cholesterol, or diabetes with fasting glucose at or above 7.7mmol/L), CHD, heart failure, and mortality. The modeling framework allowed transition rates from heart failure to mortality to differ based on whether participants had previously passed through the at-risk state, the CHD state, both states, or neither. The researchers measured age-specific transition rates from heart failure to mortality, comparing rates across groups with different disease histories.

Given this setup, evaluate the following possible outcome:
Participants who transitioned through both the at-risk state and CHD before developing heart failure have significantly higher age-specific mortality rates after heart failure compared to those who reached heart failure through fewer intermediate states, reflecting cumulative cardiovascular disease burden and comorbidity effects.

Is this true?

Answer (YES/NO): YES